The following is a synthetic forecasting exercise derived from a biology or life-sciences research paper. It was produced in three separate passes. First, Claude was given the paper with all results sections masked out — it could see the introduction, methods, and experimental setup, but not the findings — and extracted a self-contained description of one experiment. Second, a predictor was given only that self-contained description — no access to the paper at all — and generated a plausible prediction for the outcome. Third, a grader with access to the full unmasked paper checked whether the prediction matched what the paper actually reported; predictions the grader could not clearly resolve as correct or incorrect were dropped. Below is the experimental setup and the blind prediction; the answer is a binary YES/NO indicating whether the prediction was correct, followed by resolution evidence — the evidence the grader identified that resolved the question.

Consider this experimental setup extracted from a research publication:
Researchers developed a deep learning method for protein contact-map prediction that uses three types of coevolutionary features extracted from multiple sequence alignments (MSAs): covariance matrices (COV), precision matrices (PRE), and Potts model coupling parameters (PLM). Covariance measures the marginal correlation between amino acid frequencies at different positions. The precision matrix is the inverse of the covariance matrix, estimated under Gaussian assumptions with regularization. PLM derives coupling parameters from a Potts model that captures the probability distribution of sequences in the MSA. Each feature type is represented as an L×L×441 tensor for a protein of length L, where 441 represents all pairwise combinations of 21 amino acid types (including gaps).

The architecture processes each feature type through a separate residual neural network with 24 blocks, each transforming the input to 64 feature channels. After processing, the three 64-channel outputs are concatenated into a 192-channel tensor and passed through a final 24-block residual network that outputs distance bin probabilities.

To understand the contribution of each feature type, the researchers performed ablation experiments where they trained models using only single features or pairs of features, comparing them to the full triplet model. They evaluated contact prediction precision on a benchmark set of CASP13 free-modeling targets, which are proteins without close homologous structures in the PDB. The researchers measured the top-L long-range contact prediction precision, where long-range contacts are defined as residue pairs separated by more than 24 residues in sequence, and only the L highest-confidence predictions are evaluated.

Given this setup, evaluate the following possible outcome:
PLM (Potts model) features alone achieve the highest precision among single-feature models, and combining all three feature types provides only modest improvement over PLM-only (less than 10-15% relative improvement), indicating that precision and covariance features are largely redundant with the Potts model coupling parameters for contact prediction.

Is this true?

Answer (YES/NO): NO